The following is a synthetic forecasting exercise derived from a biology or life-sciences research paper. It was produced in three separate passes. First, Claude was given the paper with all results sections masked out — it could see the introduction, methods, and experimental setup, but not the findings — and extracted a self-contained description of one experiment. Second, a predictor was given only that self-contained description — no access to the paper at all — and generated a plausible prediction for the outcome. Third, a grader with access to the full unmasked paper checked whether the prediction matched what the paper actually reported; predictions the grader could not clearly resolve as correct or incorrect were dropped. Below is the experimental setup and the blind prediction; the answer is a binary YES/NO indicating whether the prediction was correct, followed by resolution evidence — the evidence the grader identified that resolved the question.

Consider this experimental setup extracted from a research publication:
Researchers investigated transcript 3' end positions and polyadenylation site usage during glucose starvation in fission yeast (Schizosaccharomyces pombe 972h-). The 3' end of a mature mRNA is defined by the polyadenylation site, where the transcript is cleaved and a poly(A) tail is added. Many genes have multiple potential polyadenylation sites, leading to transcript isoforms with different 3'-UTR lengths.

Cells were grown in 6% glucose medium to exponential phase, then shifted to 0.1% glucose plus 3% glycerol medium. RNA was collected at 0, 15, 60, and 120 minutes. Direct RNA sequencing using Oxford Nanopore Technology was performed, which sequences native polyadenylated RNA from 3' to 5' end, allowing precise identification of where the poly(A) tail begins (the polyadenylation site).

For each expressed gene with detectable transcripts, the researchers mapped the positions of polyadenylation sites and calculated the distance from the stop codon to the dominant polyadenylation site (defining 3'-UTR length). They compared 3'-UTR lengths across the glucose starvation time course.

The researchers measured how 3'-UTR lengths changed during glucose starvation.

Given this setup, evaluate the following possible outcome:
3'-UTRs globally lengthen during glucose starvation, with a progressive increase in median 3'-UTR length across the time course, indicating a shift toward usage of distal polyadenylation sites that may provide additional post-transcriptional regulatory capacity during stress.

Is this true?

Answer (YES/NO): NO